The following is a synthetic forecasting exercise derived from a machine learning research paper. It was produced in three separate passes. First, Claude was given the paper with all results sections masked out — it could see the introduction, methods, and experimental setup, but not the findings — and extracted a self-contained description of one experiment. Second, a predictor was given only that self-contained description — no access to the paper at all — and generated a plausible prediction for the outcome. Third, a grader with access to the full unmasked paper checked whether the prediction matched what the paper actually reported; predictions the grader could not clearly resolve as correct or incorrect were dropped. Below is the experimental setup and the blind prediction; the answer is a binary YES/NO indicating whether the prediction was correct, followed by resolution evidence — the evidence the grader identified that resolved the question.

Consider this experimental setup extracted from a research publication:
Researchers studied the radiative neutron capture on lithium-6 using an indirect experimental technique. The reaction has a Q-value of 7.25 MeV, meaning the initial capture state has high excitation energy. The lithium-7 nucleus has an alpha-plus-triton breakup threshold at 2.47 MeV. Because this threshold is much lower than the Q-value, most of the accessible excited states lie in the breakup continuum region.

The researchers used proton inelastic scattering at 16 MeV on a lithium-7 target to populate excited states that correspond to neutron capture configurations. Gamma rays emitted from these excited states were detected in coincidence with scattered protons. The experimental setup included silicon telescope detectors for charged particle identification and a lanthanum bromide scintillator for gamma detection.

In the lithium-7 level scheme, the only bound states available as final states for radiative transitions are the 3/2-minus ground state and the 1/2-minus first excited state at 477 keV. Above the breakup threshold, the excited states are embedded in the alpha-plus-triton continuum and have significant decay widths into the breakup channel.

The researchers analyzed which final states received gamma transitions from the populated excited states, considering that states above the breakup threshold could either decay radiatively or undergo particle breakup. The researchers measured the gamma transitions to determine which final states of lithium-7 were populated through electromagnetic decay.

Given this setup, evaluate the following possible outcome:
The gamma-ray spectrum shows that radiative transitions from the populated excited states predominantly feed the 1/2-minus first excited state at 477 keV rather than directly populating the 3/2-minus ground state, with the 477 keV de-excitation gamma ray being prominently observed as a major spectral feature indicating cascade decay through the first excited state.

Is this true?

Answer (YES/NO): NO